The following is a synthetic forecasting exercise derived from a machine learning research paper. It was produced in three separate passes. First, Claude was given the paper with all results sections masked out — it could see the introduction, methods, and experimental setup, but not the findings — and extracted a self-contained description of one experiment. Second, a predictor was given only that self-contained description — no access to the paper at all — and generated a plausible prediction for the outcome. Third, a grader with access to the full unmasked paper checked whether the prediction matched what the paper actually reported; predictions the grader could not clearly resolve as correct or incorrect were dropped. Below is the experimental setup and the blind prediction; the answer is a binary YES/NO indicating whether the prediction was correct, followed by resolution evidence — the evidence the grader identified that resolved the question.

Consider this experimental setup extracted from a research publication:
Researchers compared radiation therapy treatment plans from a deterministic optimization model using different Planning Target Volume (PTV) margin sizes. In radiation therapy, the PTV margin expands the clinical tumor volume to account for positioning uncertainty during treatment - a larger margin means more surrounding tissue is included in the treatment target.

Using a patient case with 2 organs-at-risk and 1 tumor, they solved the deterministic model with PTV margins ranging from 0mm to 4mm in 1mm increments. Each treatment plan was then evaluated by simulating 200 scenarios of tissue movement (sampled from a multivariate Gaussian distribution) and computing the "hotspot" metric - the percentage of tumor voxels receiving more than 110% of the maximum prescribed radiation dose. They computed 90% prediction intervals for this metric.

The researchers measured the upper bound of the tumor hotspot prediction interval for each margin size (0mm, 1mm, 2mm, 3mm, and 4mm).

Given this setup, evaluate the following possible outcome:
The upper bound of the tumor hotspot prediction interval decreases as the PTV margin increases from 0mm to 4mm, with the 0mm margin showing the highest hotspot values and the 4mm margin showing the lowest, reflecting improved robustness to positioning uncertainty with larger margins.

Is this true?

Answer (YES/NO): NO